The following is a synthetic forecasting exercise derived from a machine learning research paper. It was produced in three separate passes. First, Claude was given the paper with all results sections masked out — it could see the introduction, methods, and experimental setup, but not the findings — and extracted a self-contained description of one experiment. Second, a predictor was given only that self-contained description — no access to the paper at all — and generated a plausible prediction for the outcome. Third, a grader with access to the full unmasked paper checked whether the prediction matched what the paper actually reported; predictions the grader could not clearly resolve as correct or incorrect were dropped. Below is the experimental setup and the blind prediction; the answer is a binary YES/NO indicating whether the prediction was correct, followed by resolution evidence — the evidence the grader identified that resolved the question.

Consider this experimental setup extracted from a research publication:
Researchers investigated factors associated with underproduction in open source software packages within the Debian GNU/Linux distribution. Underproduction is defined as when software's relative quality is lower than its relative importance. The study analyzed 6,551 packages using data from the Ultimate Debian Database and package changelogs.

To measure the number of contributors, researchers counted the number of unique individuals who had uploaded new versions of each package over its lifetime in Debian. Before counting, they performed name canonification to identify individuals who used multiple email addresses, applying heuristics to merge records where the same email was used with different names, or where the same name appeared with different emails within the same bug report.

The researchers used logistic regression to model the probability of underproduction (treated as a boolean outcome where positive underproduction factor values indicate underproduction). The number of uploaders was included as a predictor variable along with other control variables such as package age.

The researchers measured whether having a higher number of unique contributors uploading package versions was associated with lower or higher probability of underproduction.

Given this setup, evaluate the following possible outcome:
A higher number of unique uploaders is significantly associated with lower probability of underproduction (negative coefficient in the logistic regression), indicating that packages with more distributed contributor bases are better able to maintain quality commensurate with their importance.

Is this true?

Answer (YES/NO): NO